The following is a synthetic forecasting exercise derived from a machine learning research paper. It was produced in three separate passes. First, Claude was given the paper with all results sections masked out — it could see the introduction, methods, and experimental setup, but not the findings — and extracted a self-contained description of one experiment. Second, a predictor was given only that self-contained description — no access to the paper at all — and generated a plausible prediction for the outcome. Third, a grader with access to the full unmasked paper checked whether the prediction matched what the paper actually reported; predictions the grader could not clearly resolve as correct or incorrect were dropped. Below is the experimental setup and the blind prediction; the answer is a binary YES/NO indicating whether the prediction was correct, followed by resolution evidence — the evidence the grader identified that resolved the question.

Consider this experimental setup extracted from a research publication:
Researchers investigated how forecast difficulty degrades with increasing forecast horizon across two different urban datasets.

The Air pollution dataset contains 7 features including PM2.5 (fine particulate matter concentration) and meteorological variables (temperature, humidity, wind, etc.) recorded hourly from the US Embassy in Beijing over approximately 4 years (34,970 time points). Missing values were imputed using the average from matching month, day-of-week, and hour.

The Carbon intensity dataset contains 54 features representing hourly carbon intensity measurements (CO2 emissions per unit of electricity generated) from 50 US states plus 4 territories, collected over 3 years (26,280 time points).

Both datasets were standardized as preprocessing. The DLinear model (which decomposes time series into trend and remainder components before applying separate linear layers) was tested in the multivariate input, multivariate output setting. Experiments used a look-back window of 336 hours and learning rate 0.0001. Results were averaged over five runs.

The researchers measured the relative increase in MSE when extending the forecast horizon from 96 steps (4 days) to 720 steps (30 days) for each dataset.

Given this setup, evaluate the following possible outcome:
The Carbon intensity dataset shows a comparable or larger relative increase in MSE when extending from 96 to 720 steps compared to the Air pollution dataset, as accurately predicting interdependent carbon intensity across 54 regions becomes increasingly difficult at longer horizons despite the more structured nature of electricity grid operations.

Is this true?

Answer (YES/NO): YES